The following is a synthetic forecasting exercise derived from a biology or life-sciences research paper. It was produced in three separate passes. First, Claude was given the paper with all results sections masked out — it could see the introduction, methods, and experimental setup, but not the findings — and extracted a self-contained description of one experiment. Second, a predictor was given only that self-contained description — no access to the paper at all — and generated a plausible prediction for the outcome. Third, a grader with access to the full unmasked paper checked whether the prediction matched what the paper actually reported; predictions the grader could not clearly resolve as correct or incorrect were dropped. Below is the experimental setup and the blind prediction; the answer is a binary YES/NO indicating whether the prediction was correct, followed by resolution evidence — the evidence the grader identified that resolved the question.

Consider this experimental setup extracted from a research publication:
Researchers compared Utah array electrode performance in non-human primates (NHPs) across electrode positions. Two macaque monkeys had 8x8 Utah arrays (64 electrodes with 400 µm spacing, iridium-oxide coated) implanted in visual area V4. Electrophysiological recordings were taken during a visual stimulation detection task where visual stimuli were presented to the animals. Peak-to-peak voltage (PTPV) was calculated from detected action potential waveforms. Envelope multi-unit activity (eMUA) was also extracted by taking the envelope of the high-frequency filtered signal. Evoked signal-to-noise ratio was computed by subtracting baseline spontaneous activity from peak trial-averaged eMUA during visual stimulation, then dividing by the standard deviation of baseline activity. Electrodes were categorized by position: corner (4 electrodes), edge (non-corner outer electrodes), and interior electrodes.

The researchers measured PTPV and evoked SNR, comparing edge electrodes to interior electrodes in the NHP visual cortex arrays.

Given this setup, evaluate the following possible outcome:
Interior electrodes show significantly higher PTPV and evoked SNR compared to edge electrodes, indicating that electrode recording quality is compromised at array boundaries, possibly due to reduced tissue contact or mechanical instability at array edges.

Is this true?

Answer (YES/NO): NO